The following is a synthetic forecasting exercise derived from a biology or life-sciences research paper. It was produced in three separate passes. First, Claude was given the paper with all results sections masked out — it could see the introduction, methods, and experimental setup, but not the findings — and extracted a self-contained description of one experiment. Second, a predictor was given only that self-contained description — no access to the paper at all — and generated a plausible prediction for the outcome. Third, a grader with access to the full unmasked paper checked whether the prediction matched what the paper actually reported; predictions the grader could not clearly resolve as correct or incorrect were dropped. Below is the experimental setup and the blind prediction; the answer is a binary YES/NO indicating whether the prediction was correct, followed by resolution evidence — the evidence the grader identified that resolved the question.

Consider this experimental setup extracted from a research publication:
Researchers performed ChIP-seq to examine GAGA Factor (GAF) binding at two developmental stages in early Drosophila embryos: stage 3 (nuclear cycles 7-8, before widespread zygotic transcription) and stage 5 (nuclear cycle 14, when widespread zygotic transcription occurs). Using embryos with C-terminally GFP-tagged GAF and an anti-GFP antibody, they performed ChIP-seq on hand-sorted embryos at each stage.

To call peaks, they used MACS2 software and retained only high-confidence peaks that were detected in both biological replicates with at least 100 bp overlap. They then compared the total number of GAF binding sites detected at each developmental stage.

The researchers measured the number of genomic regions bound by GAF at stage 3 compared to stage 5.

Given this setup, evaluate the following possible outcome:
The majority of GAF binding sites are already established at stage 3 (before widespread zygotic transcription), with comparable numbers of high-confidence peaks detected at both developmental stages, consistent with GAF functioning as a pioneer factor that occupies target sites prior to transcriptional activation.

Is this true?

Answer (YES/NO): YES